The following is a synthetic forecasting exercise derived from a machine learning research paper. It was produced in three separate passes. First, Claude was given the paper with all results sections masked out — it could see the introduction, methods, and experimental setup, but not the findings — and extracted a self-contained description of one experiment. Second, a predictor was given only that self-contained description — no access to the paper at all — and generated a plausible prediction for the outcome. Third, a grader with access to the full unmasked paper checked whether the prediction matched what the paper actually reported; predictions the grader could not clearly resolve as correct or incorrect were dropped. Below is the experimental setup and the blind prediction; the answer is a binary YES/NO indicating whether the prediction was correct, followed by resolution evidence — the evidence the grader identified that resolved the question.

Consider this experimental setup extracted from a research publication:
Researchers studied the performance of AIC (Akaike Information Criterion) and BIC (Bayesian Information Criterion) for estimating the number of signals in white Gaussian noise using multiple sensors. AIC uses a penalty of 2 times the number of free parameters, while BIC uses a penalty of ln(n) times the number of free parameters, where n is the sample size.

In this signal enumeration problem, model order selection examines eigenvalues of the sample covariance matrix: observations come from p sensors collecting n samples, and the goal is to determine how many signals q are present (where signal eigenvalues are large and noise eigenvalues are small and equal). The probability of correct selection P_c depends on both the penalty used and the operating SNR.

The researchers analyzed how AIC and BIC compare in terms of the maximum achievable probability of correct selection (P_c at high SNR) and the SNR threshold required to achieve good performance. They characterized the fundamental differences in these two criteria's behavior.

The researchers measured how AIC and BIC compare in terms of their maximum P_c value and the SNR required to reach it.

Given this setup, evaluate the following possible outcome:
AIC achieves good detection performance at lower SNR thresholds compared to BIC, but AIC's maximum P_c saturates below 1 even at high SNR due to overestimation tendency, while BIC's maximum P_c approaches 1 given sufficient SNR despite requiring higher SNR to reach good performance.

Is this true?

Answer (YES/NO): YES